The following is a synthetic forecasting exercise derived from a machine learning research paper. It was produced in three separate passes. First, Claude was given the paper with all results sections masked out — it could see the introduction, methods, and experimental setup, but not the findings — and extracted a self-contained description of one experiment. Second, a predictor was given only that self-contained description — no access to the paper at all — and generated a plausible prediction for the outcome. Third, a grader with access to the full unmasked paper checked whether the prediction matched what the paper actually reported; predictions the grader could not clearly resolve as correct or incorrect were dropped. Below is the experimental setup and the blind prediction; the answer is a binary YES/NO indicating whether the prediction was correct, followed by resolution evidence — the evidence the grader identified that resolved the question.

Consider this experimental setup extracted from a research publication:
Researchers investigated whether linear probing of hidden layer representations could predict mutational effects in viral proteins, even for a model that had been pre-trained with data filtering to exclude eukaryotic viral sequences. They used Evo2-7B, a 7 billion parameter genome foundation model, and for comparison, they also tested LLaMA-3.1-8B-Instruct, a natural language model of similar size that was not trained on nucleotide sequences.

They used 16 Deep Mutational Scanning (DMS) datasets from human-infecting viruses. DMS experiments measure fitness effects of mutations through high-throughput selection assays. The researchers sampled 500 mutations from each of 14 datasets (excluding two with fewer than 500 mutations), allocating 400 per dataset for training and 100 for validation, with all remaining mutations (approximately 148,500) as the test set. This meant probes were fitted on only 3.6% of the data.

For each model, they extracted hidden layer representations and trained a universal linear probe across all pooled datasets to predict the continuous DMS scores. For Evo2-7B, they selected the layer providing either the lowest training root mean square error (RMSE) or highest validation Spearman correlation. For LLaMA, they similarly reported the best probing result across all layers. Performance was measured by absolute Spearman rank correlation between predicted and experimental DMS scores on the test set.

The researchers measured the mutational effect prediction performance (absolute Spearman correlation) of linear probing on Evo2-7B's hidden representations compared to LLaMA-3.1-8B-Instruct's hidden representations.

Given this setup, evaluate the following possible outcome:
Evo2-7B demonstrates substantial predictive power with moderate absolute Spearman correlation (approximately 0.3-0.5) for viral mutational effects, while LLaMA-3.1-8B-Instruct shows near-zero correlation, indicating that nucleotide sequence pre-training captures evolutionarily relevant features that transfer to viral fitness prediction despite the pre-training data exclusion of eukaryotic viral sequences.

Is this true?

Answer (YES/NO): NO